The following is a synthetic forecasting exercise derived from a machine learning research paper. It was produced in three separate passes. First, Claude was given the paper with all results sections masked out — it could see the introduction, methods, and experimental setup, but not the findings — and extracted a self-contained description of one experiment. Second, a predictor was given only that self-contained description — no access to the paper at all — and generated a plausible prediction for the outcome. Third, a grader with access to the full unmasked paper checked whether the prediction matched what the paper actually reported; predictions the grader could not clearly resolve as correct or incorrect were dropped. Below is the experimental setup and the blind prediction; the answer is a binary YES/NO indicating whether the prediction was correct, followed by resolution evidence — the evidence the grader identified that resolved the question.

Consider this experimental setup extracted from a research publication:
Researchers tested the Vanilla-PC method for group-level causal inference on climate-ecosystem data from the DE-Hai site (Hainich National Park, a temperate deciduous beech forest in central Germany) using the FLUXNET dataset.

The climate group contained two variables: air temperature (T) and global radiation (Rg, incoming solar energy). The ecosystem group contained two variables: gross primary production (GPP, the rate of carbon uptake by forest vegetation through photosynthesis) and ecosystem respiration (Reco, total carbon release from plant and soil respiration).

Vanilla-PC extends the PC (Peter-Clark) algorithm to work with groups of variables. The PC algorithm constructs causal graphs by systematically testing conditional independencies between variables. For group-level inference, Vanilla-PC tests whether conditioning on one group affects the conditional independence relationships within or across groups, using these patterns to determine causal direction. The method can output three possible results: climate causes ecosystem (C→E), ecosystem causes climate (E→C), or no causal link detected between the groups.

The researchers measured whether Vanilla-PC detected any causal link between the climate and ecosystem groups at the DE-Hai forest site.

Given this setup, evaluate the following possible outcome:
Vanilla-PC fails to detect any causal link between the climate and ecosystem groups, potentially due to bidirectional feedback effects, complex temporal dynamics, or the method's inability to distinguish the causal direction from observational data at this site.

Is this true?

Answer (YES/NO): YES